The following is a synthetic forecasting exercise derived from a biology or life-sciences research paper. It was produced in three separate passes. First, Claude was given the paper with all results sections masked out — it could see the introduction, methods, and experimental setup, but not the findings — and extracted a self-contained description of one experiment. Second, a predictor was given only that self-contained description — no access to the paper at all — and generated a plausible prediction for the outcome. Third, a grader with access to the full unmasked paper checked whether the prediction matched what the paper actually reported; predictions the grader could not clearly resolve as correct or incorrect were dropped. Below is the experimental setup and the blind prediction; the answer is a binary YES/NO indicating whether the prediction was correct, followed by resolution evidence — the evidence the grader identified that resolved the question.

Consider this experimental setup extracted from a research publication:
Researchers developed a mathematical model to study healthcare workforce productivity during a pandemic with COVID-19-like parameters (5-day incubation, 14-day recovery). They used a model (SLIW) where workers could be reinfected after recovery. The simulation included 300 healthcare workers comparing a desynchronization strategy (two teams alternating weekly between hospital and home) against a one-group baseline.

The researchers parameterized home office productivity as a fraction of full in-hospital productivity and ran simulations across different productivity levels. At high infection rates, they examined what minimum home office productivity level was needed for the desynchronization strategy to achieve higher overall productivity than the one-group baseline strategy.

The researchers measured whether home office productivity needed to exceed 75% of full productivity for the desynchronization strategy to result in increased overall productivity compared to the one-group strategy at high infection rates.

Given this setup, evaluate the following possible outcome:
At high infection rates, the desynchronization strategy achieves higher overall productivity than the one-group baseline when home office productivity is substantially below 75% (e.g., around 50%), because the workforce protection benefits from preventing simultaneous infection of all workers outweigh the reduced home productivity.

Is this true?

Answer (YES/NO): NO